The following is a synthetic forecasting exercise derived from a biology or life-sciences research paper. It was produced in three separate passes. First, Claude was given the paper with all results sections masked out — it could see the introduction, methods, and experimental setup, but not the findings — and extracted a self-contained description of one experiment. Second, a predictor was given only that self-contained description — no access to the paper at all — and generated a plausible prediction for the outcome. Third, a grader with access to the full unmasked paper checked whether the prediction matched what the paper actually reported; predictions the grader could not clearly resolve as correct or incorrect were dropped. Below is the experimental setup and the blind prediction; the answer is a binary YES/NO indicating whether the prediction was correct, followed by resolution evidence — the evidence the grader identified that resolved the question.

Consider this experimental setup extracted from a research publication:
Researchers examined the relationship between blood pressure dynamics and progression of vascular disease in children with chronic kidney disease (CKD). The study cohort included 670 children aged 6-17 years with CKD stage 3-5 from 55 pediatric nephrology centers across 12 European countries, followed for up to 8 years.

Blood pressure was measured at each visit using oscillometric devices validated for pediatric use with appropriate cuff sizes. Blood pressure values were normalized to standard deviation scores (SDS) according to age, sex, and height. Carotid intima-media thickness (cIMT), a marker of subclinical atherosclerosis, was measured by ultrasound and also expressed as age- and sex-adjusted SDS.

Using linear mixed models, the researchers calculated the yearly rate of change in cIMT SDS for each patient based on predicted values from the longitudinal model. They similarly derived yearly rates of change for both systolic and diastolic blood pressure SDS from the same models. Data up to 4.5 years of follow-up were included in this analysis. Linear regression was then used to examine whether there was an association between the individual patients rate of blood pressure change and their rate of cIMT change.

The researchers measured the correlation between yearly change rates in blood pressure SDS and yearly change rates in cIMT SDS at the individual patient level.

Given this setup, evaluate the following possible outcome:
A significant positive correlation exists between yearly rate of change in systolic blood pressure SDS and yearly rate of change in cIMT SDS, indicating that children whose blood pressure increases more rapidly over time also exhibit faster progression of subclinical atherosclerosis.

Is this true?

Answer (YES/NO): YES